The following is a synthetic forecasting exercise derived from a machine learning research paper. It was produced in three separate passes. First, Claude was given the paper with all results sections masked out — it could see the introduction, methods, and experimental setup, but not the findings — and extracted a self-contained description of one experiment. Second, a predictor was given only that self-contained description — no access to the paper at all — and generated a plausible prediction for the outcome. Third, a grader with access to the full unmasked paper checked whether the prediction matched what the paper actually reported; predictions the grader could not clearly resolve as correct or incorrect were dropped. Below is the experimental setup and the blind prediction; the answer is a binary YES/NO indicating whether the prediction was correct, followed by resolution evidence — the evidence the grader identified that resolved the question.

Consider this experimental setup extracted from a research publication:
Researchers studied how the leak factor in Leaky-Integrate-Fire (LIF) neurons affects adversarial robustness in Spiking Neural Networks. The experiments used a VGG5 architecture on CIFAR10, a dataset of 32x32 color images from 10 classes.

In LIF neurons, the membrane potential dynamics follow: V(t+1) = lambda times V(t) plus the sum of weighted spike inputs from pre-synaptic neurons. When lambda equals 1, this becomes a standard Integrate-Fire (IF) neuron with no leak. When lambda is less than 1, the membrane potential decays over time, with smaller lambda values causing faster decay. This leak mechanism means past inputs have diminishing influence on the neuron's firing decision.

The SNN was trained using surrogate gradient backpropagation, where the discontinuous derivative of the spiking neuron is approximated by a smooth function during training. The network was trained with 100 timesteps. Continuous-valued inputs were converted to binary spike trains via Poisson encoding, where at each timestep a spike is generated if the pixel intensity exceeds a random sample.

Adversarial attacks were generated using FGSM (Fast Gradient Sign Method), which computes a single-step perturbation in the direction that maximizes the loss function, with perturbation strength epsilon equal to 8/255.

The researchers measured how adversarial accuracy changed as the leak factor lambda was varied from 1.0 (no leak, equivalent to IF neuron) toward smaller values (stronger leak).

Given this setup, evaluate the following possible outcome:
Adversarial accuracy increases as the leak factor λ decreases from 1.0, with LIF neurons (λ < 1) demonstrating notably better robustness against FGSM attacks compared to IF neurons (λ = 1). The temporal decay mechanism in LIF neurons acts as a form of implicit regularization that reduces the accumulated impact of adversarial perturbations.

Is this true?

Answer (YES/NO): YES